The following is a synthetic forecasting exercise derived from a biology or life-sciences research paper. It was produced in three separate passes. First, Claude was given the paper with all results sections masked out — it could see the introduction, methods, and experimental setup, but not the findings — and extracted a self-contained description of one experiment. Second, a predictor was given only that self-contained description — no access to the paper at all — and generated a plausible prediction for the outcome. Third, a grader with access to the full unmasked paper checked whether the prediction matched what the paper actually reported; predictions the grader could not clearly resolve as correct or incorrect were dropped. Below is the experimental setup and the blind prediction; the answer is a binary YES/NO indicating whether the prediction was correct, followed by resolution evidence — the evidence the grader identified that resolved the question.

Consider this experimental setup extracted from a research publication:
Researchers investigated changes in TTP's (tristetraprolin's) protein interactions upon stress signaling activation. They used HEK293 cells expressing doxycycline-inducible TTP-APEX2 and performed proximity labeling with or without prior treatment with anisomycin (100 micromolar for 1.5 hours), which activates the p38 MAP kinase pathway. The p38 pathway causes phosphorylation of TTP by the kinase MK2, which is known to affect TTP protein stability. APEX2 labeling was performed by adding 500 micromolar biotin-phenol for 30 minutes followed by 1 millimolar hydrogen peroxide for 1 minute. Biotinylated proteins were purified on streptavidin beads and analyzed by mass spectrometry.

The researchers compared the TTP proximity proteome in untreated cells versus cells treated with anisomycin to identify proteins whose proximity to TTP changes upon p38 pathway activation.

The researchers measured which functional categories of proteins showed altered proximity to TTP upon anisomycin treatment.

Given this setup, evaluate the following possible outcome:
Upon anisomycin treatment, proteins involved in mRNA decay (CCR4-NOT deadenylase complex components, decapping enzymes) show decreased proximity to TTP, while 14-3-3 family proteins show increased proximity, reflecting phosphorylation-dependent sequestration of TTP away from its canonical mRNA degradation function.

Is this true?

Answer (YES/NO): NO